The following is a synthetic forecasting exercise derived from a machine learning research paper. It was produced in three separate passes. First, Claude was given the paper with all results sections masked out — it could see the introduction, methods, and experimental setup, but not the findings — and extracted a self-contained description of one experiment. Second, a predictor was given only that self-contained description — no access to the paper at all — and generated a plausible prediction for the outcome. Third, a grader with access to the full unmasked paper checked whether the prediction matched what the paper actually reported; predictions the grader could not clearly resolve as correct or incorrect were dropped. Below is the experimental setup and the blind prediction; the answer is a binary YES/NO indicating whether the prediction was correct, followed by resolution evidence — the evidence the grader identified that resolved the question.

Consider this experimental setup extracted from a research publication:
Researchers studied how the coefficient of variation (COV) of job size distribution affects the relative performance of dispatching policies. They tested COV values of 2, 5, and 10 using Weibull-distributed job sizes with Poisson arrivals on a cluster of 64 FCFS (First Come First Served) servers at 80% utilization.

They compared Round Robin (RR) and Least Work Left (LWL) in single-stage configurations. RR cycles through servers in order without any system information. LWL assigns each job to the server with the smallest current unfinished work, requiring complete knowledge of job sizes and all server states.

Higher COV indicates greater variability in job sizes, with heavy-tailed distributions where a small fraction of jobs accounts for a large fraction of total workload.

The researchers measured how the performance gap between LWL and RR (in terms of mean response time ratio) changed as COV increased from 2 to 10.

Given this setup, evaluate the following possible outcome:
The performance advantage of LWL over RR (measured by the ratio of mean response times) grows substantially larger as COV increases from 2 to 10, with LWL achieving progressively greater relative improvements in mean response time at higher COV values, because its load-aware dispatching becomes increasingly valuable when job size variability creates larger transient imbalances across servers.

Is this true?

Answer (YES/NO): YES